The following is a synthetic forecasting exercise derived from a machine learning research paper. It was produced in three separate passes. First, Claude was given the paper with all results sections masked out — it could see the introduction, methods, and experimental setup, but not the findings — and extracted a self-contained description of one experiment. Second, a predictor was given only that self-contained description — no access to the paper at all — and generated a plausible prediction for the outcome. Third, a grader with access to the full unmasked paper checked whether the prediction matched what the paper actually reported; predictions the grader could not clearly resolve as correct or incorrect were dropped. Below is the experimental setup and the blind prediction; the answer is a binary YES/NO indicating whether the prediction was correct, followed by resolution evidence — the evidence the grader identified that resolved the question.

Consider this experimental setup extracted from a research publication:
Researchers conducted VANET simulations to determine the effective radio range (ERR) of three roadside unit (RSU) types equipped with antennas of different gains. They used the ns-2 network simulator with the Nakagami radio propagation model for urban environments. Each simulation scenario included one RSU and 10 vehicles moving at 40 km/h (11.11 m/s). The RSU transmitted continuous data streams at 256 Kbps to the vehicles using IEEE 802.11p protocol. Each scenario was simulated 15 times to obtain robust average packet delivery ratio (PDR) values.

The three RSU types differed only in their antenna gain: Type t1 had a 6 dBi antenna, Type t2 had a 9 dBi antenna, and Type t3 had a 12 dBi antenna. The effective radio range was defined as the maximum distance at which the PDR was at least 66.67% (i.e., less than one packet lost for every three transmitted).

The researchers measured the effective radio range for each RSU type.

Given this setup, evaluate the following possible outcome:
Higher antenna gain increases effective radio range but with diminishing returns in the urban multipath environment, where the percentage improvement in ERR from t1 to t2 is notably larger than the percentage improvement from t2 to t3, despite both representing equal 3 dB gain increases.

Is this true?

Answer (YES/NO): NO